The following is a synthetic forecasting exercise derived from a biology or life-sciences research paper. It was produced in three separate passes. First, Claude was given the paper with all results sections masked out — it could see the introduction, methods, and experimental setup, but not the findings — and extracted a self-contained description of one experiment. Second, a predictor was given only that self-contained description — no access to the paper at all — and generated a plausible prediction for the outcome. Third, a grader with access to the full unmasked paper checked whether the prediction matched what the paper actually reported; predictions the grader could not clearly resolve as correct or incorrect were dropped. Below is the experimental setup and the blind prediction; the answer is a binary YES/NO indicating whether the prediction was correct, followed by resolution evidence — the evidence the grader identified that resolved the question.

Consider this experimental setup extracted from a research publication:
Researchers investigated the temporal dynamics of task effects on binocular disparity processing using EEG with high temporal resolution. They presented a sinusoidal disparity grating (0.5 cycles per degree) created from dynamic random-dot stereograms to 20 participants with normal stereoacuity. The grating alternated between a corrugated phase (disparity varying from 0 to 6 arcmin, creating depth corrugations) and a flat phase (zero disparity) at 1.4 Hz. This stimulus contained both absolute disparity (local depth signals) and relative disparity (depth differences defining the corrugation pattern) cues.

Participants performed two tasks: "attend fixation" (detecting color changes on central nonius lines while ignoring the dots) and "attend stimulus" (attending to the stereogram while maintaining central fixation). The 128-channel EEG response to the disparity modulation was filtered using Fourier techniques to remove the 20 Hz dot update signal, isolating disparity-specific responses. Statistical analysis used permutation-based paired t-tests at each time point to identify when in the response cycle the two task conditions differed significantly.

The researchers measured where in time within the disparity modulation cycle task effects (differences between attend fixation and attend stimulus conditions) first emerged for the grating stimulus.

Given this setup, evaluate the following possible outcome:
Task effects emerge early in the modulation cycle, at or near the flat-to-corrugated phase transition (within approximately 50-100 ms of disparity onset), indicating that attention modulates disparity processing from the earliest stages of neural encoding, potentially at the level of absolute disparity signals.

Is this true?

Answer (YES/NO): NO